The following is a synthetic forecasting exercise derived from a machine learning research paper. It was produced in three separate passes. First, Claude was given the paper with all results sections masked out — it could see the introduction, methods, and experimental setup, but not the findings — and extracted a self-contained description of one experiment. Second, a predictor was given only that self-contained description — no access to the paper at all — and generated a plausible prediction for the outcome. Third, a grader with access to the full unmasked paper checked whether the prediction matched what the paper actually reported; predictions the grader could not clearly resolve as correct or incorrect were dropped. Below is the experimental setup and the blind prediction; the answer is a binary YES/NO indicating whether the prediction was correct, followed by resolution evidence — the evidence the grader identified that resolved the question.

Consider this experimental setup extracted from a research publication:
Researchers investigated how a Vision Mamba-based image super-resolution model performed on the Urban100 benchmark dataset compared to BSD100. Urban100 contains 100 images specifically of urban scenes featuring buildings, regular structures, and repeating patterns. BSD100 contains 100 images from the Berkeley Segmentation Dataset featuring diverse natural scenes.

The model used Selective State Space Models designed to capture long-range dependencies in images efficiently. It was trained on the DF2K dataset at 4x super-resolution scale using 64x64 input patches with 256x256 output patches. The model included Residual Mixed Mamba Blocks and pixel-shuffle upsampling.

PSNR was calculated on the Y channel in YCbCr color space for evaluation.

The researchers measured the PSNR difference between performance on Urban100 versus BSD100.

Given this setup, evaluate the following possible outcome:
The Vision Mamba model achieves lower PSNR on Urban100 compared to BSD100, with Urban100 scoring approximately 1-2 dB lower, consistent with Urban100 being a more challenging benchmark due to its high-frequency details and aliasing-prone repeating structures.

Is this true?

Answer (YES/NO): NO